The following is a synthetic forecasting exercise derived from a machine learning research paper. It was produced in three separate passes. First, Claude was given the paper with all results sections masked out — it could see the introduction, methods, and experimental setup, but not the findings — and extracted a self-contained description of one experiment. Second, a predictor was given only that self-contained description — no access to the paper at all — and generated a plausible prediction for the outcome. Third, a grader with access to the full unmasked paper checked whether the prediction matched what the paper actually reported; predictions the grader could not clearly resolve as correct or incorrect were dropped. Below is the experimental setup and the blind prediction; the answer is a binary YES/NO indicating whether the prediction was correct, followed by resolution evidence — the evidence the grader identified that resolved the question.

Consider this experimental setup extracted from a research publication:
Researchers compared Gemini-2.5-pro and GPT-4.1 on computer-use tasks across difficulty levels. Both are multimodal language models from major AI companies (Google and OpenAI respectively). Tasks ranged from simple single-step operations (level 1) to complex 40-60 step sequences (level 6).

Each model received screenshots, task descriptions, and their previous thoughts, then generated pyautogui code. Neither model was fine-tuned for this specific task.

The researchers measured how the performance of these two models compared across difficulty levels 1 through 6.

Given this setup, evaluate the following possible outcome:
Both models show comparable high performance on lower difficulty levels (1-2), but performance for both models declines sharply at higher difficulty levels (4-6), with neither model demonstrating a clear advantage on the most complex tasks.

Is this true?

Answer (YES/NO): NO